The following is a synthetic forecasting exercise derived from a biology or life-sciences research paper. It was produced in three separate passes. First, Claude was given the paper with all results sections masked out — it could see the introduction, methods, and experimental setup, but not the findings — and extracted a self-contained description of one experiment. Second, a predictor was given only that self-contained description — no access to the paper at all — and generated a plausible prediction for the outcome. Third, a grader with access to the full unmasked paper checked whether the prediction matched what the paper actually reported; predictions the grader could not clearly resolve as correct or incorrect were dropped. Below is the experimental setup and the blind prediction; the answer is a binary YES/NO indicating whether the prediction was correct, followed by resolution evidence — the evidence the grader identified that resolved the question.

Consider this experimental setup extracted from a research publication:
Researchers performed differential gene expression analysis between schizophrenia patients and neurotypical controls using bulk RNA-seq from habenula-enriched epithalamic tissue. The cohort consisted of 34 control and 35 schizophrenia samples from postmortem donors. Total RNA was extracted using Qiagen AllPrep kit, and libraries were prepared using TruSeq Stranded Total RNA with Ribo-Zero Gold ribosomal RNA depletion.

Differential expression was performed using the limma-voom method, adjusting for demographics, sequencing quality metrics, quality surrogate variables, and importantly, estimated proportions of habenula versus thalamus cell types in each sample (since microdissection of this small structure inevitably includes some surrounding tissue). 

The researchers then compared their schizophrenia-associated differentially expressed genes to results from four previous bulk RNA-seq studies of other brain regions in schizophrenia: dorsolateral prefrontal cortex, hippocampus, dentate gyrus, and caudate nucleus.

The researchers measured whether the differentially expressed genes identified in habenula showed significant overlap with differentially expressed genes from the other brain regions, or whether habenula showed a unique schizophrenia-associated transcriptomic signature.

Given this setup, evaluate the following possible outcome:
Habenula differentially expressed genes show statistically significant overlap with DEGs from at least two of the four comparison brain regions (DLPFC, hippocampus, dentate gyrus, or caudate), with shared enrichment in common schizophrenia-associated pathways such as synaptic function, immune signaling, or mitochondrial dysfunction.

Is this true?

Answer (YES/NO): NO